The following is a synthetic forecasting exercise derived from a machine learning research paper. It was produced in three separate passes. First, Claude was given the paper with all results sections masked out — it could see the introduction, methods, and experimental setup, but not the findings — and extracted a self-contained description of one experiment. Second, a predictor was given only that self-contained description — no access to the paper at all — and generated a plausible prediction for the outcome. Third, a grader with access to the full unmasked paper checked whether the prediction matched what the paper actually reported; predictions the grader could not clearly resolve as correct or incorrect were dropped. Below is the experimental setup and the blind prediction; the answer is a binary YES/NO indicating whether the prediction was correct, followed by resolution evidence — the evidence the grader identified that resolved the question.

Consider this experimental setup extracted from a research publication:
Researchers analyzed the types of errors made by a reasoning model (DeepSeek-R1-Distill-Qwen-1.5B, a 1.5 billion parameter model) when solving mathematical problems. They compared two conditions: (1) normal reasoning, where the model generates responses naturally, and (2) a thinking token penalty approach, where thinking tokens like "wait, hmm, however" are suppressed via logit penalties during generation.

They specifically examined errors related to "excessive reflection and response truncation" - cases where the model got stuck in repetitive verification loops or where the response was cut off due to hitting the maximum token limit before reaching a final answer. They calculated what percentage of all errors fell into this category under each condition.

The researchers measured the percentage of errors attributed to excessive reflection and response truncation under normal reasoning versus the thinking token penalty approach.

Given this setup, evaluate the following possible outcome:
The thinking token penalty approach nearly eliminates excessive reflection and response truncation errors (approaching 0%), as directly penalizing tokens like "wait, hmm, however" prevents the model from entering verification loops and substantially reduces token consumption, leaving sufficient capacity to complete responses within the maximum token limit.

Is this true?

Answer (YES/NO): NO